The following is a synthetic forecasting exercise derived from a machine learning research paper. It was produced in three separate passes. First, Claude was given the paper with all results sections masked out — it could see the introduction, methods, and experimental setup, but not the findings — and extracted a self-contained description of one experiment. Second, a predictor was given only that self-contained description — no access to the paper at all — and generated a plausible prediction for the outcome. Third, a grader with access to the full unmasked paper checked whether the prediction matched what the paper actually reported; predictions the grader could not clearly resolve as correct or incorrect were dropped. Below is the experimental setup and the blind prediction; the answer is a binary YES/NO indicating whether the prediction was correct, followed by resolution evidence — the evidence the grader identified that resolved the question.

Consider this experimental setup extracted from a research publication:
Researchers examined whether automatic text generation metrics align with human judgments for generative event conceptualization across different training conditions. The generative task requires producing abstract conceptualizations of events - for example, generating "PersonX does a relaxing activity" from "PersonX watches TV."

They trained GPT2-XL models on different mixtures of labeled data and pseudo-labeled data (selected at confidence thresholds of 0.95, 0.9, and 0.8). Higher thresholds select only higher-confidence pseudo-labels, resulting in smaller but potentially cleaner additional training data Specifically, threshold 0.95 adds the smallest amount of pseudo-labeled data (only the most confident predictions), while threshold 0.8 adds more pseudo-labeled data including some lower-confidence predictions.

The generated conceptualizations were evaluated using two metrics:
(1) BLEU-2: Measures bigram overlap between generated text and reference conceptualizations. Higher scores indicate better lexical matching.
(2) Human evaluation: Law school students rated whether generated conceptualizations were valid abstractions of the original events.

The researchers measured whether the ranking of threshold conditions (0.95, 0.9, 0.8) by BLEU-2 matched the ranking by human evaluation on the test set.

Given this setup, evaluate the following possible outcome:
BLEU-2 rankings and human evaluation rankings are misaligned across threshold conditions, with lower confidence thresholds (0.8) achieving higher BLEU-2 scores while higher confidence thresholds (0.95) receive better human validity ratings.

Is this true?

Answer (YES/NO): YES